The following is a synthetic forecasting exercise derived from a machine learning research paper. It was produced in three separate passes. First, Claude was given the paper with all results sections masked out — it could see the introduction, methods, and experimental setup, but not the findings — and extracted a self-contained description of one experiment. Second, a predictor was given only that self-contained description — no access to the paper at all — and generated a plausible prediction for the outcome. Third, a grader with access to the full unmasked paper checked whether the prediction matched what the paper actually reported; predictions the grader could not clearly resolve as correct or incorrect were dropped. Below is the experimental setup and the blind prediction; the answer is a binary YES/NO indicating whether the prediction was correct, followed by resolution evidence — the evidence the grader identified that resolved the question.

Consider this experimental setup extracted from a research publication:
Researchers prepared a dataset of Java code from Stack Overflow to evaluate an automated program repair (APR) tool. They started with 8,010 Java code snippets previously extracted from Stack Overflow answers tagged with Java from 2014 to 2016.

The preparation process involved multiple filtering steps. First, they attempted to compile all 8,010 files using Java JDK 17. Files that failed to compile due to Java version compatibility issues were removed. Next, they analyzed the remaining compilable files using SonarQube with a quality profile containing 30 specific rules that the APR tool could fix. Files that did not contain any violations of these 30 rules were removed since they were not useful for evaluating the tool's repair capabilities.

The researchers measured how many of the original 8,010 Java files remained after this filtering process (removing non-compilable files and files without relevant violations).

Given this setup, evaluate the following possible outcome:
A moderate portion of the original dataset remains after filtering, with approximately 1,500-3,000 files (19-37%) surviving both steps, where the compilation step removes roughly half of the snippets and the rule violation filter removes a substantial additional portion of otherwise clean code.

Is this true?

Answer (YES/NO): NO